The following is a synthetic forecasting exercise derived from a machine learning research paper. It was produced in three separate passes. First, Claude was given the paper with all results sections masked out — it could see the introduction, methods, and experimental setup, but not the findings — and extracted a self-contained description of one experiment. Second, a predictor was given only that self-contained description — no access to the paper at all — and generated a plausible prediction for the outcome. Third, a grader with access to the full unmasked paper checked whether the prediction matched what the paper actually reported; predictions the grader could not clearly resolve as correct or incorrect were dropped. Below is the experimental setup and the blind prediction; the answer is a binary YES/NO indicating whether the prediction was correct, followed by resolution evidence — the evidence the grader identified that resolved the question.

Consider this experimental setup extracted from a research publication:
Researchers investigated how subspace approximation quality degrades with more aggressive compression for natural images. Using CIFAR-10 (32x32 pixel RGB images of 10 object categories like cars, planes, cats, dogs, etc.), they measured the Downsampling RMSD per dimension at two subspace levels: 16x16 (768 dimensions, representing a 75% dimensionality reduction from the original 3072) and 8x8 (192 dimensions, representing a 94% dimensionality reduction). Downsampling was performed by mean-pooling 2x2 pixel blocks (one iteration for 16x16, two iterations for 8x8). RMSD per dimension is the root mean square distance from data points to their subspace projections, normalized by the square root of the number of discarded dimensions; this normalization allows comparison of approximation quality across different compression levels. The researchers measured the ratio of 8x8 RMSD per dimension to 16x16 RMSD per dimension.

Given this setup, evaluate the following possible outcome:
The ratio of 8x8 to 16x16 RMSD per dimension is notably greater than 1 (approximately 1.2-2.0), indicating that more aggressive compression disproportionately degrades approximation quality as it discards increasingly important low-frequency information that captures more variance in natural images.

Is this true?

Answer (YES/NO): YES